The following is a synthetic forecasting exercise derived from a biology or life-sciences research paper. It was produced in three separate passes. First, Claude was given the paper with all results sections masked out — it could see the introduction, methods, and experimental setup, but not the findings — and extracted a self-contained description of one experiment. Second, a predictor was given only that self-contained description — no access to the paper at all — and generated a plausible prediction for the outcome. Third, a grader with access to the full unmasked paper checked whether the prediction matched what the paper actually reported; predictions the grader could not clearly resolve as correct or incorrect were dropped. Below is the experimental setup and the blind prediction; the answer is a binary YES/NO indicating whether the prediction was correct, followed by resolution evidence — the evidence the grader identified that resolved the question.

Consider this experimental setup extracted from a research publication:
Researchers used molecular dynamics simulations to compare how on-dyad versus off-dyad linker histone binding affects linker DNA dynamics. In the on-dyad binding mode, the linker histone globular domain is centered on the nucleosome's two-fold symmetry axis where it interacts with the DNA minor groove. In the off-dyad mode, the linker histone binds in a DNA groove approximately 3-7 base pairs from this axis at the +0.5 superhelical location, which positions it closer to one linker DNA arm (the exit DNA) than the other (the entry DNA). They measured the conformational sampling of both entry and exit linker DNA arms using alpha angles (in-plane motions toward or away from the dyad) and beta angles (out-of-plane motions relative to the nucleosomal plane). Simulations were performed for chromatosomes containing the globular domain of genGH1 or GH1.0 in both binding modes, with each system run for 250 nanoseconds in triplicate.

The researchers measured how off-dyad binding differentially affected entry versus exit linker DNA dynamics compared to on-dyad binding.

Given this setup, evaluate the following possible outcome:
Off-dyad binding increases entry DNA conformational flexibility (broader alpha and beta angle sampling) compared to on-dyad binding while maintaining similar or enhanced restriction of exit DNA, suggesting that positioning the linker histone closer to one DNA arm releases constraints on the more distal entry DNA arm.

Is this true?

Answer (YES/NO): NO